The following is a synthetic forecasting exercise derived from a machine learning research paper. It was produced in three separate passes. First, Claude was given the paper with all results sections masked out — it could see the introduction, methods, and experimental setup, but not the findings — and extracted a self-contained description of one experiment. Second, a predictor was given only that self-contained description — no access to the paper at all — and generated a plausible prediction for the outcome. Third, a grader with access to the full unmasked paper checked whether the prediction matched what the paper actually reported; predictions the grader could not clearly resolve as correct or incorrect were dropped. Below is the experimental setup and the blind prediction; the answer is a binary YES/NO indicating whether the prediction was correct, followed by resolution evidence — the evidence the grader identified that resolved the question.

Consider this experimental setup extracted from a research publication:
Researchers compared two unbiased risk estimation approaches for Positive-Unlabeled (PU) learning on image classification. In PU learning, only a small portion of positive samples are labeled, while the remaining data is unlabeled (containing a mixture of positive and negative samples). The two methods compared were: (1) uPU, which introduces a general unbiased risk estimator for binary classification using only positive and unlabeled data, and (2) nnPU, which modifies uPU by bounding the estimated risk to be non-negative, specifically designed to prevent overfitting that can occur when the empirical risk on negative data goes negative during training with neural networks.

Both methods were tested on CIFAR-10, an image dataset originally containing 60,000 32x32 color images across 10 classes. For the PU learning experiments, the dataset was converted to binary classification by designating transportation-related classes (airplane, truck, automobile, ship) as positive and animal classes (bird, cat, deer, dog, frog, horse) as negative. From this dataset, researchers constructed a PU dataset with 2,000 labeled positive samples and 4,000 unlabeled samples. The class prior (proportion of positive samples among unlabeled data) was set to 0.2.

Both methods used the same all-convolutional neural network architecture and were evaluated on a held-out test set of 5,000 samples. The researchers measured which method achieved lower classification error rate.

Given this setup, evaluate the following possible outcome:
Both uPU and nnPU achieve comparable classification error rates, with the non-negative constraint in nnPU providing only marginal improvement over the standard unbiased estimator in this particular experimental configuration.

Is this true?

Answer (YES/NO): NO